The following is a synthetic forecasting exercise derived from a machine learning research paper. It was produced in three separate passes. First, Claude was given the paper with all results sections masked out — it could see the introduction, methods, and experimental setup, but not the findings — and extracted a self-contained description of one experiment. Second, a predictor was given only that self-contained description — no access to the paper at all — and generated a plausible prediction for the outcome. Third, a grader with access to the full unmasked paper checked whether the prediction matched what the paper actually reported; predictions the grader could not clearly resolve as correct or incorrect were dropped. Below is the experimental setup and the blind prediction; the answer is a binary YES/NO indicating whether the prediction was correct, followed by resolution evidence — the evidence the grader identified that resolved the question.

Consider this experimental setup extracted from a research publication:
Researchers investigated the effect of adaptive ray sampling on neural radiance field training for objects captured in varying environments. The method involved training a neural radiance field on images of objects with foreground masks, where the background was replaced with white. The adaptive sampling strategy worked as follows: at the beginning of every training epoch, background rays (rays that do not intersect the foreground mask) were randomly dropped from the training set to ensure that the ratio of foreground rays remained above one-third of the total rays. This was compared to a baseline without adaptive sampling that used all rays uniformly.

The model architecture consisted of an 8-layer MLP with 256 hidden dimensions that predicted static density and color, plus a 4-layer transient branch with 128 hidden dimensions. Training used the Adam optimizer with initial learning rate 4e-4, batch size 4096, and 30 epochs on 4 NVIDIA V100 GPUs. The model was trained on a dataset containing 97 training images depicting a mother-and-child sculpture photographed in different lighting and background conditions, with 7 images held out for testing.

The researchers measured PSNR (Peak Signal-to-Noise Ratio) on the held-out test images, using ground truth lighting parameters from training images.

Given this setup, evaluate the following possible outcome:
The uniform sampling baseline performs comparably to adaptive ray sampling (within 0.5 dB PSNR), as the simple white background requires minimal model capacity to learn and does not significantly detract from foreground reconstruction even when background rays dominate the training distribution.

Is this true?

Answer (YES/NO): NO